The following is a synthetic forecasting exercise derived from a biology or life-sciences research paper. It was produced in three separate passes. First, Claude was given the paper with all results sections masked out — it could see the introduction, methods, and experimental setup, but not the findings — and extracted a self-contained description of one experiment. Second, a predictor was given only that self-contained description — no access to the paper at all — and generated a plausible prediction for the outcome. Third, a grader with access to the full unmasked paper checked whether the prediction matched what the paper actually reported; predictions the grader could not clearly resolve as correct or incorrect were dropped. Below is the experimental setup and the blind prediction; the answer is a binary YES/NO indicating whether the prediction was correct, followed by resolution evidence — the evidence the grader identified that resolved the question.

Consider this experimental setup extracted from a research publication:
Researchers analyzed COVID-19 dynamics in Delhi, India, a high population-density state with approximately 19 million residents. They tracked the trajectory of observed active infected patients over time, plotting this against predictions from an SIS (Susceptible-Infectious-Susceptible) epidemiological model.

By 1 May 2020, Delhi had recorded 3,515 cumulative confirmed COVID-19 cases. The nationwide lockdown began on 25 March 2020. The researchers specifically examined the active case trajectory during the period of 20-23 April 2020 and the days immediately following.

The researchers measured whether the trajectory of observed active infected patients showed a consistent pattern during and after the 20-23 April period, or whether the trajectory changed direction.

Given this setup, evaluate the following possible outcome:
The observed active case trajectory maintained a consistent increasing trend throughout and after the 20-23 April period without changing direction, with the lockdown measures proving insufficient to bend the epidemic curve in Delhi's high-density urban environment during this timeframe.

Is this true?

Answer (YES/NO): NO